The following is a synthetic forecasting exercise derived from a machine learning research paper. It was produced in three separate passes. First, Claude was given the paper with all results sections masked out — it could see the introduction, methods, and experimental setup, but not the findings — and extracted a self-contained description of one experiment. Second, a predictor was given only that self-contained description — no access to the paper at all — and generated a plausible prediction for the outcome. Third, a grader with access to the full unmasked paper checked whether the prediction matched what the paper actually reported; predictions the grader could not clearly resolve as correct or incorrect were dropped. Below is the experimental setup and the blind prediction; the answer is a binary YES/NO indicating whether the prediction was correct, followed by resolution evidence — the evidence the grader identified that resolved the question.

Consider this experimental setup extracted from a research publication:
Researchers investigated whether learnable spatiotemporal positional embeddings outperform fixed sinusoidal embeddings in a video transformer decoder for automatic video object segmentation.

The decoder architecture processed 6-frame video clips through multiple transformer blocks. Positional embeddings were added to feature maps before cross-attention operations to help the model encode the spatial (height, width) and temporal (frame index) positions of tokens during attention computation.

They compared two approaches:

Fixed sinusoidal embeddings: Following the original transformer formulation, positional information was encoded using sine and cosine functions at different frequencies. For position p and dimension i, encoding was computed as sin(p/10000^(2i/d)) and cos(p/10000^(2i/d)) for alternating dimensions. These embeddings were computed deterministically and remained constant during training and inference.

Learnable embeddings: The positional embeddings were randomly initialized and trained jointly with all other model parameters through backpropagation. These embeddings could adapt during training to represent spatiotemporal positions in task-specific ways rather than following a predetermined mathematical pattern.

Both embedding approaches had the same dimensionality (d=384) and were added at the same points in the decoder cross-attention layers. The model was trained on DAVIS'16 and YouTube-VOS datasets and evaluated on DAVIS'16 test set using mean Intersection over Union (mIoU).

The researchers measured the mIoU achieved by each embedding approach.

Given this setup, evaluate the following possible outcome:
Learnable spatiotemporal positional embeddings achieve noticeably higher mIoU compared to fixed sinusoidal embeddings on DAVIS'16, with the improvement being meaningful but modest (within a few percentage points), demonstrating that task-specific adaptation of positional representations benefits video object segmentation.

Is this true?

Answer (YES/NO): YES